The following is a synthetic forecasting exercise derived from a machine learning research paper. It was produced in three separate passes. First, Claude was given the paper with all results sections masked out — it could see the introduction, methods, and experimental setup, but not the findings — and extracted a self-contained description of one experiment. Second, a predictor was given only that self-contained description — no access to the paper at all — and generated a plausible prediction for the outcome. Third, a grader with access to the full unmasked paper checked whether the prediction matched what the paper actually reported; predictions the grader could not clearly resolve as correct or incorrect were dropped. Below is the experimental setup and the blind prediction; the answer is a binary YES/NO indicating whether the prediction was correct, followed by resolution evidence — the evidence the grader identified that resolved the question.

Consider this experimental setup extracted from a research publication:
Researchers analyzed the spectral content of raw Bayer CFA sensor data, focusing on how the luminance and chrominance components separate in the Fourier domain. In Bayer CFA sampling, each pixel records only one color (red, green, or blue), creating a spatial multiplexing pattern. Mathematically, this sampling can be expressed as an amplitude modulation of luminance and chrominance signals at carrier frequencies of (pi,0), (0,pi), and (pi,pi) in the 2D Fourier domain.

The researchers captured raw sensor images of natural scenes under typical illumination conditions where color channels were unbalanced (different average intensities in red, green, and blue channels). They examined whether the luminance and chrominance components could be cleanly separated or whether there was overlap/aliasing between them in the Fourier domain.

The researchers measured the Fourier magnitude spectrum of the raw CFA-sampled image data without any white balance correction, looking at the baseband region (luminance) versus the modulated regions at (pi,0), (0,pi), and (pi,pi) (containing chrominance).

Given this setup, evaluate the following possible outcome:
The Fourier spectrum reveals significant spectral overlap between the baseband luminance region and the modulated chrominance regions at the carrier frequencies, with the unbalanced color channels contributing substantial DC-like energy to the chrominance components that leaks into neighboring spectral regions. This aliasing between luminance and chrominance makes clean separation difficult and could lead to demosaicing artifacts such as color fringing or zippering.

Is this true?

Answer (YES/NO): NO